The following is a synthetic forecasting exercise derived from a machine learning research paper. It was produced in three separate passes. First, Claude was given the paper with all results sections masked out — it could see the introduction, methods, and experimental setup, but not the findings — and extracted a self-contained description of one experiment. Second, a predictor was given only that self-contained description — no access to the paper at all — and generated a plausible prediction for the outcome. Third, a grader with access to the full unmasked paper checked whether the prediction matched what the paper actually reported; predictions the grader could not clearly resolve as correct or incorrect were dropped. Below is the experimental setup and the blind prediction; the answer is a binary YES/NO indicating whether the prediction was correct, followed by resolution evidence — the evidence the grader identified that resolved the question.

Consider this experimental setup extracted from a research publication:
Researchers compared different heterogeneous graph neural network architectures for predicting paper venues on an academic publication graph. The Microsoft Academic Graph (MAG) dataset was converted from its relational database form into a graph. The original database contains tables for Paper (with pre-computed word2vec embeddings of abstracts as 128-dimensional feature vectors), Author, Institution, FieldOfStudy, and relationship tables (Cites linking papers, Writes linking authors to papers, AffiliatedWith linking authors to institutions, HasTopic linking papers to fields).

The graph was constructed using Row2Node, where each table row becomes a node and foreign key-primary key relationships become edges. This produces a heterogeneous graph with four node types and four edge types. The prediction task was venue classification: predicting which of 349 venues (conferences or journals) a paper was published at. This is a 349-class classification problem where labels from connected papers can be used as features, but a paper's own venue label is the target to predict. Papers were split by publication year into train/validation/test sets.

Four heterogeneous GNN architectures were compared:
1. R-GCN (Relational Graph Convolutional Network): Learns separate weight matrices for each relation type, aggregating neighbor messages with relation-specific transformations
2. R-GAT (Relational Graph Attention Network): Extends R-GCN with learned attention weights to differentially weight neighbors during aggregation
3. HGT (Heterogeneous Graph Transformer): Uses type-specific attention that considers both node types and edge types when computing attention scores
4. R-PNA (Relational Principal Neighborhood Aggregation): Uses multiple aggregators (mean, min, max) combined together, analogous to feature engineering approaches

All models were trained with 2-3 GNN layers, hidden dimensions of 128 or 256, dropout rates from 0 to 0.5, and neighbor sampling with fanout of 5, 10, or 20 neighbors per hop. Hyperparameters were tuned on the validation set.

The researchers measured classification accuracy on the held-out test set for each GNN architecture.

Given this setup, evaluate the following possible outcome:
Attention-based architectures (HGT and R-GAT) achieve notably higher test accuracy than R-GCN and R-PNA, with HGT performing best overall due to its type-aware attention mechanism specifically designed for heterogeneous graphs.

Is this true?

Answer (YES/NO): NO